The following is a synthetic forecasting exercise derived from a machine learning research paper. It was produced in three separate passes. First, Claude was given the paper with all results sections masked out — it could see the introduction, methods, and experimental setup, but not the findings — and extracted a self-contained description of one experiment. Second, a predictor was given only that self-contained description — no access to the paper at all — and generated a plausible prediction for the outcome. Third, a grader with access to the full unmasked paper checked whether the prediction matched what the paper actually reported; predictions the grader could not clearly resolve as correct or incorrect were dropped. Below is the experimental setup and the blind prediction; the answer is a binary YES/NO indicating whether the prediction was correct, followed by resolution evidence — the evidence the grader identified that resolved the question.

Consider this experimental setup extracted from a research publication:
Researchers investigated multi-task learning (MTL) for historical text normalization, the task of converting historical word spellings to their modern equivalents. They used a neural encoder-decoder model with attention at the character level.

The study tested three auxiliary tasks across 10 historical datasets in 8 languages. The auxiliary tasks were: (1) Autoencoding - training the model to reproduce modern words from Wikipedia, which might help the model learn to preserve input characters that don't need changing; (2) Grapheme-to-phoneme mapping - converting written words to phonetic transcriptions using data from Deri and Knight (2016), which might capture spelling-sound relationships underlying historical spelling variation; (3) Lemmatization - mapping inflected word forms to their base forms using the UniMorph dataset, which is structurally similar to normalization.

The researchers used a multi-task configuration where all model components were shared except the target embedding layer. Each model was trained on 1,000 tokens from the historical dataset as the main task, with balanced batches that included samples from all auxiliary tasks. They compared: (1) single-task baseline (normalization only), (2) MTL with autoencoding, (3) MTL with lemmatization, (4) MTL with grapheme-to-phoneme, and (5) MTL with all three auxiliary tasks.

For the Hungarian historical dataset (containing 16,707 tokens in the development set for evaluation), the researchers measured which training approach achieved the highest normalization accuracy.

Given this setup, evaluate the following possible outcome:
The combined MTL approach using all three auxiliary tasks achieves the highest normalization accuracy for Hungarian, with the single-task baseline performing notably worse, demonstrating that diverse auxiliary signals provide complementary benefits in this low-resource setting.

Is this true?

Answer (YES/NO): NO